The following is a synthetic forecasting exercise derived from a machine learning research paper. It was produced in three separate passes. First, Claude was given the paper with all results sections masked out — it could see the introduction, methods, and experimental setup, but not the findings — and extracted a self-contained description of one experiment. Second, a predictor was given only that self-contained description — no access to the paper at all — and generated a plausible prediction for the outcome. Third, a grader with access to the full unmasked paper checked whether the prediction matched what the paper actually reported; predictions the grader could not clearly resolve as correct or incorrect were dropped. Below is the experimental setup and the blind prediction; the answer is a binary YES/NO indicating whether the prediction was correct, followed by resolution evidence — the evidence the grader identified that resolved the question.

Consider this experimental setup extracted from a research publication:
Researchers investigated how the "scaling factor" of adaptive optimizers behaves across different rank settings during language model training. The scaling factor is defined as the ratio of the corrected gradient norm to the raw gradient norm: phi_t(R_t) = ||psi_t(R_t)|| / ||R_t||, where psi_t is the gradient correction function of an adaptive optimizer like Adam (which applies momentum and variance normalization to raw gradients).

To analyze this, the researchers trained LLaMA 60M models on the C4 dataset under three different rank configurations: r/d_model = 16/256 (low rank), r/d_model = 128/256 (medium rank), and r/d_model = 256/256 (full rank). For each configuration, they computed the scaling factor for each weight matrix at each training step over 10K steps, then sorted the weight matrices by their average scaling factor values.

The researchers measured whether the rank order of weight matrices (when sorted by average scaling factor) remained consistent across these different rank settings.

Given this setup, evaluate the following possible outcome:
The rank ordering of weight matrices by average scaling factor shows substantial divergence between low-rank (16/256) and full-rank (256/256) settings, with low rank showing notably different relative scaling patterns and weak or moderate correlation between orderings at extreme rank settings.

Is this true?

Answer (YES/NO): NO